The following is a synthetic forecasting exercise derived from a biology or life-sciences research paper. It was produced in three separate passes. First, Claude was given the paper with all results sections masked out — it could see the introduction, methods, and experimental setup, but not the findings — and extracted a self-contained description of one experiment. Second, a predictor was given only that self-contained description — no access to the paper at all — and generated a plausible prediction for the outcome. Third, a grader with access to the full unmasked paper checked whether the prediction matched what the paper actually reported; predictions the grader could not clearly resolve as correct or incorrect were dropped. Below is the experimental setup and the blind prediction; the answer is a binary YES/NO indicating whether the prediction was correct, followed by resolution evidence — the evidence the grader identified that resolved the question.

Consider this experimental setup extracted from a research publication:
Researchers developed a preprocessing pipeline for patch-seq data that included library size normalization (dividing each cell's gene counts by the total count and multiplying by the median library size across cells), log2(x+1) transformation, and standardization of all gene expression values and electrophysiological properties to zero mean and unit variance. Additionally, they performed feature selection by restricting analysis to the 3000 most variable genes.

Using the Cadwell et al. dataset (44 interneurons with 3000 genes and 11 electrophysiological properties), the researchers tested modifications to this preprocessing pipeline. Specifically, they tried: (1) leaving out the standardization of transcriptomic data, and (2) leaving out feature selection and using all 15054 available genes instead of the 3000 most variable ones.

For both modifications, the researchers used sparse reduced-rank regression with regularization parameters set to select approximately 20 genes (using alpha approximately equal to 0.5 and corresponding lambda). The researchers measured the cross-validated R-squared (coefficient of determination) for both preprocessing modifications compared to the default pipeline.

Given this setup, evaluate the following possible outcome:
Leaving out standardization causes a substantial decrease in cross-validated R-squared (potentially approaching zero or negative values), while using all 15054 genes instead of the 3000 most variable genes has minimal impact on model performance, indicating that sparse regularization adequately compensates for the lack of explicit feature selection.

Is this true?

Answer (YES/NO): NO